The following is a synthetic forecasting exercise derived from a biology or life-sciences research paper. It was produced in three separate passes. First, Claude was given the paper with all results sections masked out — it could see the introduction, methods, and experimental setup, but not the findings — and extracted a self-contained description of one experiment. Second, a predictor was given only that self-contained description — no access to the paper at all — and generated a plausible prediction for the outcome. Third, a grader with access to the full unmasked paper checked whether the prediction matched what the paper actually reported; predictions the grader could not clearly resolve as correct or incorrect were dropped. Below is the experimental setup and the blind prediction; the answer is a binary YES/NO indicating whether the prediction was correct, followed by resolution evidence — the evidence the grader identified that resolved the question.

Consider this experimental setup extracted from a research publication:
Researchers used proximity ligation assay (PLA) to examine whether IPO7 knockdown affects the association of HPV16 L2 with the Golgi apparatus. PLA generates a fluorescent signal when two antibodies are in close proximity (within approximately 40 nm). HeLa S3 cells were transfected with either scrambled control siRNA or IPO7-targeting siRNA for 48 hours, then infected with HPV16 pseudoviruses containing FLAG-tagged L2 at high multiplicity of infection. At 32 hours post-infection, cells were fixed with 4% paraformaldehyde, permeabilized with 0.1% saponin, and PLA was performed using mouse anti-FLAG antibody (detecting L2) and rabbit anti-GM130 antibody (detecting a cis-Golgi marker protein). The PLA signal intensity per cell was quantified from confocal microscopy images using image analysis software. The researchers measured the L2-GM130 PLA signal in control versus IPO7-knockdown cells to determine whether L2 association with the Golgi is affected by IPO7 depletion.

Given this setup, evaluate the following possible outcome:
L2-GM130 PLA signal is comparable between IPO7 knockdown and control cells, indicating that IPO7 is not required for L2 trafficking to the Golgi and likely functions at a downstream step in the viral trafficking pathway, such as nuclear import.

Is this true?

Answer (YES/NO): NO